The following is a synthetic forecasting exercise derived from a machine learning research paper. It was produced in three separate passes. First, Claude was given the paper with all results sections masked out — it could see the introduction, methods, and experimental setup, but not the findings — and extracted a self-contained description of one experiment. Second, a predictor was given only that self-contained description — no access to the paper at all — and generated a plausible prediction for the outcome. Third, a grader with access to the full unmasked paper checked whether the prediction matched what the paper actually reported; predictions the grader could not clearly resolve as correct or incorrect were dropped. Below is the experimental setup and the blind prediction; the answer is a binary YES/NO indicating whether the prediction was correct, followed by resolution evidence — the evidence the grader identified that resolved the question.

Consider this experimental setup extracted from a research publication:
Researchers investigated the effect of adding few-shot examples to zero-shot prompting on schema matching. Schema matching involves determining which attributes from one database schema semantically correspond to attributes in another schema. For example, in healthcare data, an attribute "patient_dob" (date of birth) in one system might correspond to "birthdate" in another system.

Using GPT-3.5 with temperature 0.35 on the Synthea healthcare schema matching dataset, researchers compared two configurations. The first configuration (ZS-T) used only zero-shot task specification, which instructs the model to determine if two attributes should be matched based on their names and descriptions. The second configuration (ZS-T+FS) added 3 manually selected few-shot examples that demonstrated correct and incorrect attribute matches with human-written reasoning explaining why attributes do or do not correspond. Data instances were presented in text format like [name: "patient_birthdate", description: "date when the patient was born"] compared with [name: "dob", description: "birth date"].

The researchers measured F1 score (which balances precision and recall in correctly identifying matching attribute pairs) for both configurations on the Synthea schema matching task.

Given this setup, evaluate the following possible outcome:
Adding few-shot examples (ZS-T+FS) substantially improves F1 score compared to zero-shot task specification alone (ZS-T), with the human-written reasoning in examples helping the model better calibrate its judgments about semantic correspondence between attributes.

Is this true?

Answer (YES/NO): YES